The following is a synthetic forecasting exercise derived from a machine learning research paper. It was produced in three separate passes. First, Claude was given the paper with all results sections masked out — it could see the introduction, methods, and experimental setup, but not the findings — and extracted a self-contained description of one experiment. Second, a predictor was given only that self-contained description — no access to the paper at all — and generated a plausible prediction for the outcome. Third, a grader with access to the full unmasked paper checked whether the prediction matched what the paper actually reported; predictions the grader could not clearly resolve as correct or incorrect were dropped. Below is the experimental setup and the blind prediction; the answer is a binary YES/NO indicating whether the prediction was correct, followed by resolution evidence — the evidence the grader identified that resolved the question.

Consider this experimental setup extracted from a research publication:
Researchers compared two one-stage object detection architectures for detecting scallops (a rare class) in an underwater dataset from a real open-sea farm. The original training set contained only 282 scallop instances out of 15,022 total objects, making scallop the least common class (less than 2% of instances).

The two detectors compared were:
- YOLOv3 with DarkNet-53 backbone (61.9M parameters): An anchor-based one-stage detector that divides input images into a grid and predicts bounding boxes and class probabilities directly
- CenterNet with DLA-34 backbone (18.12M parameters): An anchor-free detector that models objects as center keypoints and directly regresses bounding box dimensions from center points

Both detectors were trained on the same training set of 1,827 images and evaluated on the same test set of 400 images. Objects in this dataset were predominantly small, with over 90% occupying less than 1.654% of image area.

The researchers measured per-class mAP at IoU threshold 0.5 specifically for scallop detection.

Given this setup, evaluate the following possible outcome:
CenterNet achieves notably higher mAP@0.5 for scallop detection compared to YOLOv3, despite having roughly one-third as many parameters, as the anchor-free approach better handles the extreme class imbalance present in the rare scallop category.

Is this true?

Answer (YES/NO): NO